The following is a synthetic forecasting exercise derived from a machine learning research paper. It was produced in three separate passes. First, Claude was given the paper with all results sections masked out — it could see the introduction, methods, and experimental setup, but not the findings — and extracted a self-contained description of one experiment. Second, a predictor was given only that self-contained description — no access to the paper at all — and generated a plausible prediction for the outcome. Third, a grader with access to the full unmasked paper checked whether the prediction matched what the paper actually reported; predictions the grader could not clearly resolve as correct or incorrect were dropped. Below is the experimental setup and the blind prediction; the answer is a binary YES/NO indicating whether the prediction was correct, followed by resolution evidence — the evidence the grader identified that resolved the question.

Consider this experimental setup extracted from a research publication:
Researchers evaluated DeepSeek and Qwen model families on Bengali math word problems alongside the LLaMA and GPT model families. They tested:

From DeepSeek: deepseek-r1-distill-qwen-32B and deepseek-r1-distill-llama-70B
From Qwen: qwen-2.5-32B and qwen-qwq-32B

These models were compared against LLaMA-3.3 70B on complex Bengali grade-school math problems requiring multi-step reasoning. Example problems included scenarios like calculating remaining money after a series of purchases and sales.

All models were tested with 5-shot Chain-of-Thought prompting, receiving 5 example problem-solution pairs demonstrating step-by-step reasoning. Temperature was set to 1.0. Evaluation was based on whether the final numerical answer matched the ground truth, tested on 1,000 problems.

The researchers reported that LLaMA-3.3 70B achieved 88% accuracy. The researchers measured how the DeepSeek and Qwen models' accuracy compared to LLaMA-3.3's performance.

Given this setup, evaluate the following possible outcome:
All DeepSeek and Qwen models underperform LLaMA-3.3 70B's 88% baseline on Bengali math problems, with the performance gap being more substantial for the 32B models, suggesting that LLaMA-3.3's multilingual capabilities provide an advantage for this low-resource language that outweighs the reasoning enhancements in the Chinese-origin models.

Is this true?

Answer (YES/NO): NO